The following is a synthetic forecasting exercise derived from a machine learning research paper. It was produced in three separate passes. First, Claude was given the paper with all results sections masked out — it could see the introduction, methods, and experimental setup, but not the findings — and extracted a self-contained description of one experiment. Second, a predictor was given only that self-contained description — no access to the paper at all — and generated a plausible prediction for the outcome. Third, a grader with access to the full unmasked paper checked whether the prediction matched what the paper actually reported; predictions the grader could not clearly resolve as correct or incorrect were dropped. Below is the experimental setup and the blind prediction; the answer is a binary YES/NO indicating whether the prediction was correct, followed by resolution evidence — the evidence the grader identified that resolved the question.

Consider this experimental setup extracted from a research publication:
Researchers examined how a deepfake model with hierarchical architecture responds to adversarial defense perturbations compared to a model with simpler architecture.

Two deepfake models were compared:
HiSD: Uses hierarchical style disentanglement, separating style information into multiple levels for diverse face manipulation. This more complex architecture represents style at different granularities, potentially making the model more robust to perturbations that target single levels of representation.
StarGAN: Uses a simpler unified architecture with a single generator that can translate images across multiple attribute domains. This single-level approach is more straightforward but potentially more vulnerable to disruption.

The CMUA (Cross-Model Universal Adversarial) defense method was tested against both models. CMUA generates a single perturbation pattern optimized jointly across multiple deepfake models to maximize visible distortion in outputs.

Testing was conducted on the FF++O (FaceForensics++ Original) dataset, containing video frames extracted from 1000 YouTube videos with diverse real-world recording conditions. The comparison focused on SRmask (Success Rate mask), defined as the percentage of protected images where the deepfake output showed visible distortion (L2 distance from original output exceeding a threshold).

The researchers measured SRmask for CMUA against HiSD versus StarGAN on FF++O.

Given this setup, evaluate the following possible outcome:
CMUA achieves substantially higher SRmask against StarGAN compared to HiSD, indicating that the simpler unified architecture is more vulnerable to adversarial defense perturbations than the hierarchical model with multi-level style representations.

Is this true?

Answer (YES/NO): YES